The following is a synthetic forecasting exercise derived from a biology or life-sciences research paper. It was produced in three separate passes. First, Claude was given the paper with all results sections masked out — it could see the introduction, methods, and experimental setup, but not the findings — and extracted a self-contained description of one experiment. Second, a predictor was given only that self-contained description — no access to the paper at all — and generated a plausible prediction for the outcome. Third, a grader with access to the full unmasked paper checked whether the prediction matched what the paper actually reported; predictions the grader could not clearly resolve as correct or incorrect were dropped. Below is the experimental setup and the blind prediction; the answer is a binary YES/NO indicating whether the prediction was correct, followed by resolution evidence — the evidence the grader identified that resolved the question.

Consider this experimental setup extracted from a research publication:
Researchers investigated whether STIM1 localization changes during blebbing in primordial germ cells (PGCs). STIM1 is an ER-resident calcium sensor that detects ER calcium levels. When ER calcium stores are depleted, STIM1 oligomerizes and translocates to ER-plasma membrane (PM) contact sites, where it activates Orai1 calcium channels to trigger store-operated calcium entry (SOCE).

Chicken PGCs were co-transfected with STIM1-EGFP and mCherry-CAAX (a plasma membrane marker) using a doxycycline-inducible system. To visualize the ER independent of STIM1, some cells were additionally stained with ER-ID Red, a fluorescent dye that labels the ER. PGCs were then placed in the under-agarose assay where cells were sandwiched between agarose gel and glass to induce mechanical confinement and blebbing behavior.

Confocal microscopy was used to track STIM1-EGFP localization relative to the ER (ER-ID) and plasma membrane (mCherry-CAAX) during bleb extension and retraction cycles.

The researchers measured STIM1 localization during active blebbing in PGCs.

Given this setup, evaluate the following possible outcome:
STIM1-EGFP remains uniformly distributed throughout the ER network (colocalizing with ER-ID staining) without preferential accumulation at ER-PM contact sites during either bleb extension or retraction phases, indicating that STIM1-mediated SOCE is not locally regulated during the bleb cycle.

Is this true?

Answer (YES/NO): NO